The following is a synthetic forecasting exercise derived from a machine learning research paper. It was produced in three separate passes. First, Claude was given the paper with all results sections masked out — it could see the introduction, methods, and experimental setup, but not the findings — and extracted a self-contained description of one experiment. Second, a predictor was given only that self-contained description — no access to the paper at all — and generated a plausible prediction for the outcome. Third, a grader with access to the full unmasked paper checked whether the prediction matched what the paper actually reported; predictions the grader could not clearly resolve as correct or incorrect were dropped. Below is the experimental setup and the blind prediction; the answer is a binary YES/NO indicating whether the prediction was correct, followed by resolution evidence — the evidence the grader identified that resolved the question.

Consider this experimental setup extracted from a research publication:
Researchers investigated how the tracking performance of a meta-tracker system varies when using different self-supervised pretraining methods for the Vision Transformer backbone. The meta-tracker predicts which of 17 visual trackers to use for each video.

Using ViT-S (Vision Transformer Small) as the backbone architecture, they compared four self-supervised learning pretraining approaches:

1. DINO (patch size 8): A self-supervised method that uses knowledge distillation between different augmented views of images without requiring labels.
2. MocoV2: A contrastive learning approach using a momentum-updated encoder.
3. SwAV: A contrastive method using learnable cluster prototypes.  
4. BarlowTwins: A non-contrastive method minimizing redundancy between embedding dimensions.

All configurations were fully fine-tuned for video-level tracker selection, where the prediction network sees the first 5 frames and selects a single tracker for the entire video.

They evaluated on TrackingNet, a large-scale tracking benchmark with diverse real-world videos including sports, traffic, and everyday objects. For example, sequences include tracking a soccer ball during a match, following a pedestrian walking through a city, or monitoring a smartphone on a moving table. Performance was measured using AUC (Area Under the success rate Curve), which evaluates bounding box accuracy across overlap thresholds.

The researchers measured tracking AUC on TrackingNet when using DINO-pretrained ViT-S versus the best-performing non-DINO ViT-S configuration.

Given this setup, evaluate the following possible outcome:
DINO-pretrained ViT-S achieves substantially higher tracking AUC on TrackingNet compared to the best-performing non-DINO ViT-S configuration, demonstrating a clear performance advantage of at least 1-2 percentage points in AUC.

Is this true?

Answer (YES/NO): YES